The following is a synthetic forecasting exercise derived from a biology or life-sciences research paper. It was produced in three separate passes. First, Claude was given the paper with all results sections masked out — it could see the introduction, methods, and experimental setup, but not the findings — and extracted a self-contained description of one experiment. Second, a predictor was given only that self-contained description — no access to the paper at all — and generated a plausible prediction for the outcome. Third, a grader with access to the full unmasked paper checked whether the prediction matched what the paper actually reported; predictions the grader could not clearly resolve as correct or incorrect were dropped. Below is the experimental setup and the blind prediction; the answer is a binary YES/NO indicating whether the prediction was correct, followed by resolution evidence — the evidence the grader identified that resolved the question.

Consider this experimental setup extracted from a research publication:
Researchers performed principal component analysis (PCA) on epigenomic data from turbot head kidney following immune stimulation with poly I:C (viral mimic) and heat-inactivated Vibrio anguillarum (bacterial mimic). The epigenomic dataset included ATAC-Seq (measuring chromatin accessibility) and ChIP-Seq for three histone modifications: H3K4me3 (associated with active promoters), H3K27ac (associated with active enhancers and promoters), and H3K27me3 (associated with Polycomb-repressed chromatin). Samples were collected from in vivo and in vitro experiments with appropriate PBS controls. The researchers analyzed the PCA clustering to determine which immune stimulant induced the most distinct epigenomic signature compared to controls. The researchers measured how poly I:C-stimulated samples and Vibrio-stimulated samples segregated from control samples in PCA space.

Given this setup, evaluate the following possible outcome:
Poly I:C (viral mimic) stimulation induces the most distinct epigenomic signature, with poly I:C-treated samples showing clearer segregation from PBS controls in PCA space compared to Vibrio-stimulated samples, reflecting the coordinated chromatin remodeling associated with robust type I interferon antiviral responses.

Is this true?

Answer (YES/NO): NO